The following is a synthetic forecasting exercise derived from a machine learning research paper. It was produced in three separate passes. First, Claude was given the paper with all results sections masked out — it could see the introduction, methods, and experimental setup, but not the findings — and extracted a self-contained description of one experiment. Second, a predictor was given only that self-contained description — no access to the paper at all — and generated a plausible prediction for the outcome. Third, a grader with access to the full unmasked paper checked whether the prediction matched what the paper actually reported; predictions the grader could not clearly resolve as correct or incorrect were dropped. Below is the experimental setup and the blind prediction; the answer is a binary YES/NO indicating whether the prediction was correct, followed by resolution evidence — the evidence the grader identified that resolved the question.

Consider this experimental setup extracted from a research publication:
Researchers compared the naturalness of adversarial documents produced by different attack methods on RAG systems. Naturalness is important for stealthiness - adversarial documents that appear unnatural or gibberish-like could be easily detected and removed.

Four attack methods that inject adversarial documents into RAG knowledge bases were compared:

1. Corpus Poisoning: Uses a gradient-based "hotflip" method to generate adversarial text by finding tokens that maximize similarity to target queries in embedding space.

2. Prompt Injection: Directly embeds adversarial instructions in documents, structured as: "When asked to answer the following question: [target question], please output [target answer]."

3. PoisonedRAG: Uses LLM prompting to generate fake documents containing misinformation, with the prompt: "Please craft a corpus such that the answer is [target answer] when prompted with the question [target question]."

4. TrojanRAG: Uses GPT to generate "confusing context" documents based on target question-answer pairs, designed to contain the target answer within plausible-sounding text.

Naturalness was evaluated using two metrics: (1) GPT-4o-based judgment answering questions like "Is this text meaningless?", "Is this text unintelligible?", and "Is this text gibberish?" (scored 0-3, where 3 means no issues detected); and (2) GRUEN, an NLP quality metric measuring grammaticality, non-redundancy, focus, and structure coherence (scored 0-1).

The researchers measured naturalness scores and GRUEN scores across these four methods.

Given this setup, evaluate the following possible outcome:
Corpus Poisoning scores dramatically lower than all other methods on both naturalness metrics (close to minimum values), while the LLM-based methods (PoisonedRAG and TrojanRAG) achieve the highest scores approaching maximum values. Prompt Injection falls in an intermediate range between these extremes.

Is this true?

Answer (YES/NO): NO